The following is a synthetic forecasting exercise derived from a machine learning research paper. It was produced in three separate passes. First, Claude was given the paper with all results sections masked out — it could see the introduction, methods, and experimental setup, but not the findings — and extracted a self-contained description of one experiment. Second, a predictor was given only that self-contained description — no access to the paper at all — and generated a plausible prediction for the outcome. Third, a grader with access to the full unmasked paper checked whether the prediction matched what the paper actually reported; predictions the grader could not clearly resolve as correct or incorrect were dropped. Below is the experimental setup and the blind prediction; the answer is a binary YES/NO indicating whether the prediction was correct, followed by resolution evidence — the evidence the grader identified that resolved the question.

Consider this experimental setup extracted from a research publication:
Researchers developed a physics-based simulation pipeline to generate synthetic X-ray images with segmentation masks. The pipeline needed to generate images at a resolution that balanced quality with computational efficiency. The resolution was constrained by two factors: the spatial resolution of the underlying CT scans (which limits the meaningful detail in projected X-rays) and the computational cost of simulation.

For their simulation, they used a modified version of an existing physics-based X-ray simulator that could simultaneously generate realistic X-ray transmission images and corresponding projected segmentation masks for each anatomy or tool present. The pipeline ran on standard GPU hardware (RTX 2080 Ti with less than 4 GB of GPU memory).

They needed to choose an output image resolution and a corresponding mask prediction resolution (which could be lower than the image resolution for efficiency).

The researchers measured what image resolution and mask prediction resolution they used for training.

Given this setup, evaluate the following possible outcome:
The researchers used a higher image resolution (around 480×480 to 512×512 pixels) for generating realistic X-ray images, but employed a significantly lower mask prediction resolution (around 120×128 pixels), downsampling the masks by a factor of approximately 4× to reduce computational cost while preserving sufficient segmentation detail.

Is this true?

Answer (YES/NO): NO